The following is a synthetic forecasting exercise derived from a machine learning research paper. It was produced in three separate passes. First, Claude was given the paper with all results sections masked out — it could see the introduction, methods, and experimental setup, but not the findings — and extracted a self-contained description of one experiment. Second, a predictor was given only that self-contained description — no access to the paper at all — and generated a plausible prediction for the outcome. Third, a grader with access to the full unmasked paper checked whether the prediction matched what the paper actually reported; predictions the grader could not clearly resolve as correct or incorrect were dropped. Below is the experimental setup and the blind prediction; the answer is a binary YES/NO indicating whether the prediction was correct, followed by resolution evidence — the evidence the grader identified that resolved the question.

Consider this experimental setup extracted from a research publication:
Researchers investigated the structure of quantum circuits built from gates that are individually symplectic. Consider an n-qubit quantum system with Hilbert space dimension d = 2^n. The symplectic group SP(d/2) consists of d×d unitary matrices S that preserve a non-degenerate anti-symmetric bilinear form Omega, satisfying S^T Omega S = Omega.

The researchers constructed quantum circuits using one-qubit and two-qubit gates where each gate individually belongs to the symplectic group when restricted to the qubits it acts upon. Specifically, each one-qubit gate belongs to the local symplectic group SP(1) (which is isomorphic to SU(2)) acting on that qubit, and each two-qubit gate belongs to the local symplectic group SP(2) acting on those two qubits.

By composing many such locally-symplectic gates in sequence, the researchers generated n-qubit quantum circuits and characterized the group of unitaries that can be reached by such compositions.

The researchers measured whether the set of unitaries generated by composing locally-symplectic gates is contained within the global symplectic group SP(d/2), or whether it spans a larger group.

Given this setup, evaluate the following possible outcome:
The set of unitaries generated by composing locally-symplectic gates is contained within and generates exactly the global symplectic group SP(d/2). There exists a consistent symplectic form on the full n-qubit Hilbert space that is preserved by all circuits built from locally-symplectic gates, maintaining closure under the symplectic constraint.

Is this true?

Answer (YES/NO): NO